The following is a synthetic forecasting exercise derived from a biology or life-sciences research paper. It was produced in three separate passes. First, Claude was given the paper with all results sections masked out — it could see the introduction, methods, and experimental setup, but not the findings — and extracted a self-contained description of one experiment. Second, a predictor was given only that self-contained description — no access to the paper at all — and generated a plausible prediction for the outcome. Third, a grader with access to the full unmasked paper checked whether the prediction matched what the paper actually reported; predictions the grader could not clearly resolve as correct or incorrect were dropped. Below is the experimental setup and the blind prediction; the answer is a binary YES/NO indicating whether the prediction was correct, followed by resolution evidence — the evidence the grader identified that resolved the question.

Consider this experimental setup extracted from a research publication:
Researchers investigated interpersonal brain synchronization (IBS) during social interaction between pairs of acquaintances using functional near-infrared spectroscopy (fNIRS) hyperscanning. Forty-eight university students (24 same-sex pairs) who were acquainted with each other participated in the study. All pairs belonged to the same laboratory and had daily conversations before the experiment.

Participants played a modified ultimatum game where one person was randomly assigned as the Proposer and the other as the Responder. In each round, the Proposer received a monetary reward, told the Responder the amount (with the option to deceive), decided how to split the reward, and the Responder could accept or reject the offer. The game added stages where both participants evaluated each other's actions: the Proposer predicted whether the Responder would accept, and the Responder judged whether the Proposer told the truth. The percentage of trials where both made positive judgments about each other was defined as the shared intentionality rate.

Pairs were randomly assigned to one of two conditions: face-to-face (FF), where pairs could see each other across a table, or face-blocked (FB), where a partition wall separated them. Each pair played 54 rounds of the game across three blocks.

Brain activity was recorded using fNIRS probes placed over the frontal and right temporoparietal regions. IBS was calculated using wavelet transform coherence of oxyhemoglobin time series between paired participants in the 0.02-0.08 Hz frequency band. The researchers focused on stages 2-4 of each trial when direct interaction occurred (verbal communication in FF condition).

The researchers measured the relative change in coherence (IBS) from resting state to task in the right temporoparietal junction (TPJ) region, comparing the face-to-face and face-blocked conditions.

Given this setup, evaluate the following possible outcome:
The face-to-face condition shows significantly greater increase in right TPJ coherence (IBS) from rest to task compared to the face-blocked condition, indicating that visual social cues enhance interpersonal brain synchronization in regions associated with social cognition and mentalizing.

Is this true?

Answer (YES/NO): NO